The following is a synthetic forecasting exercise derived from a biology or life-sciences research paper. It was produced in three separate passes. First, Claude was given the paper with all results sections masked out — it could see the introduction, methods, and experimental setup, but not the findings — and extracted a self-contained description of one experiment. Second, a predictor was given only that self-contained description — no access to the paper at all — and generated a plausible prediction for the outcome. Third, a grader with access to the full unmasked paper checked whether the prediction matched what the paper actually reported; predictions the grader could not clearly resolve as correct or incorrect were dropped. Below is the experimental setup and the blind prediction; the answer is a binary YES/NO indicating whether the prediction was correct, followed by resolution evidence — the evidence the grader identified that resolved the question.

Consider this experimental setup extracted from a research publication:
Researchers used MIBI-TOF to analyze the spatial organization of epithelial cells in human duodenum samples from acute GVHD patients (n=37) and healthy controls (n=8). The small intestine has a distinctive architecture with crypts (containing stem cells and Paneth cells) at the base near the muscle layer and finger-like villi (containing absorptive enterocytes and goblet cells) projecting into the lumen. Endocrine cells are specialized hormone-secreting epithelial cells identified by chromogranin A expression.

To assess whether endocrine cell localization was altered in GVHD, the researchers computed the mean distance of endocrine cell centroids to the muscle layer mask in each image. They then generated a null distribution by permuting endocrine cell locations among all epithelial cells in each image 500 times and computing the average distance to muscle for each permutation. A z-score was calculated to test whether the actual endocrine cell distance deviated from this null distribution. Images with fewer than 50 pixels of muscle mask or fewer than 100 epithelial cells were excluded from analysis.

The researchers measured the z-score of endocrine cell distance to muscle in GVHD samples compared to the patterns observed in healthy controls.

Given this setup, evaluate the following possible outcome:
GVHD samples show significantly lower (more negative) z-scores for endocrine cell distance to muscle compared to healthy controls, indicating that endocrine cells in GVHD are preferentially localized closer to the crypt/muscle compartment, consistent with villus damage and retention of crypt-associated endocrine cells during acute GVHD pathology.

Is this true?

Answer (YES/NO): YES